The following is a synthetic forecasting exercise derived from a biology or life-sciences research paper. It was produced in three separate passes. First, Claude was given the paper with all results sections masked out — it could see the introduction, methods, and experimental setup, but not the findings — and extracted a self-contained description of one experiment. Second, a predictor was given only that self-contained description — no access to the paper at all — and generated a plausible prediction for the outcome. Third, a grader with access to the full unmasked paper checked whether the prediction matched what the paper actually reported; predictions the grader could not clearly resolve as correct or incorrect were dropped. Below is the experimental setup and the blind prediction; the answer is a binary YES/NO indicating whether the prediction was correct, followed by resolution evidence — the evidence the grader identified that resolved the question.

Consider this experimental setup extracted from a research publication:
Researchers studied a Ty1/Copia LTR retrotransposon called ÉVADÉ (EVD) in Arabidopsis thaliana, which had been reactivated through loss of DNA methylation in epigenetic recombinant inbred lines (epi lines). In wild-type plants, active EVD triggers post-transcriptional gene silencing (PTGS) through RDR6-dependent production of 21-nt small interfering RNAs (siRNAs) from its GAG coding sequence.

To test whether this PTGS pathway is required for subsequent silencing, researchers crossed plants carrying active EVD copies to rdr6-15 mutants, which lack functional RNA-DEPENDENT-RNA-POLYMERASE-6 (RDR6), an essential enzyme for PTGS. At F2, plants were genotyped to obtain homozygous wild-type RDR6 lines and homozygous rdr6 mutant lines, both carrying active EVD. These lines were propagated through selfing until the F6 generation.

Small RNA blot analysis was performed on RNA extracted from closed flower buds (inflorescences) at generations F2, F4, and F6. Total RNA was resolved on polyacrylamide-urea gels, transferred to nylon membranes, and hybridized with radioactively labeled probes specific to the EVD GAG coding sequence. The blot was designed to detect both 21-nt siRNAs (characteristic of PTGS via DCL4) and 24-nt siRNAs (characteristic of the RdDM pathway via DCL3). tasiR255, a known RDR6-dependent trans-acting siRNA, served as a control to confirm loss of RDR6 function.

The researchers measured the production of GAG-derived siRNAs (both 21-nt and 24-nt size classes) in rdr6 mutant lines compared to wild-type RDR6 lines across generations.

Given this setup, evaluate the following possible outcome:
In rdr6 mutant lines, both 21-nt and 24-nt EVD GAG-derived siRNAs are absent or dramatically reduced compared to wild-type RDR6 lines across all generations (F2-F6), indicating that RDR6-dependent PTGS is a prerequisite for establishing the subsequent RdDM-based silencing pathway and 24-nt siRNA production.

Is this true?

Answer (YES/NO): NO